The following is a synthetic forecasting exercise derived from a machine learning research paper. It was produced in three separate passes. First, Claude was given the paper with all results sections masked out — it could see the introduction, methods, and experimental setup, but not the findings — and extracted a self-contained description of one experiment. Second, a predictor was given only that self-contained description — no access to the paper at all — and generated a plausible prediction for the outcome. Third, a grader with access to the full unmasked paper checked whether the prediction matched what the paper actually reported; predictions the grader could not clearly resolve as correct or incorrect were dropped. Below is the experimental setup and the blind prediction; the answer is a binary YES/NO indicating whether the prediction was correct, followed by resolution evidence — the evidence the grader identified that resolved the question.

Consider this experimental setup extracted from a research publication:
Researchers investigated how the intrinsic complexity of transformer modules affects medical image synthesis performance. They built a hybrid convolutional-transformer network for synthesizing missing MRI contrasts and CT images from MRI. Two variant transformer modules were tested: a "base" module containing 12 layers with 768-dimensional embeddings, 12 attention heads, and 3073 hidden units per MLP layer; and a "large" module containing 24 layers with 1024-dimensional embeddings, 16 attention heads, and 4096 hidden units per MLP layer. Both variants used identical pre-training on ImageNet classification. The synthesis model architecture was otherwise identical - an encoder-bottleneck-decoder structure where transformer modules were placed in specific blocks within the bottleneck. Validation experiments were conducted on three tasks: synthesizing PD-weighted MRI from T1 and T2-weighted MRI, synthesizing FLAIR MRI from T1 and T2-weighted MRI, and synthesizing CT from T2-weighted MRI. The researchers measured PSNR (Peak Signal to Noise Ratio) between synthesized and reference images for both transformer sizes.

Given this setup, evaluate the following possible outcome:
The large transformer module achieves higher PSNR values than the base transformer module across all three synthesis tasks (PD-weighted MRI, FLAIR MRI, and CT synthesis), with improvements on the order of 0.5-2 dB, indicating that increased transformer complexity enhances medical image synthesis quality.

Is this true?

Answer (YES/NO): NO